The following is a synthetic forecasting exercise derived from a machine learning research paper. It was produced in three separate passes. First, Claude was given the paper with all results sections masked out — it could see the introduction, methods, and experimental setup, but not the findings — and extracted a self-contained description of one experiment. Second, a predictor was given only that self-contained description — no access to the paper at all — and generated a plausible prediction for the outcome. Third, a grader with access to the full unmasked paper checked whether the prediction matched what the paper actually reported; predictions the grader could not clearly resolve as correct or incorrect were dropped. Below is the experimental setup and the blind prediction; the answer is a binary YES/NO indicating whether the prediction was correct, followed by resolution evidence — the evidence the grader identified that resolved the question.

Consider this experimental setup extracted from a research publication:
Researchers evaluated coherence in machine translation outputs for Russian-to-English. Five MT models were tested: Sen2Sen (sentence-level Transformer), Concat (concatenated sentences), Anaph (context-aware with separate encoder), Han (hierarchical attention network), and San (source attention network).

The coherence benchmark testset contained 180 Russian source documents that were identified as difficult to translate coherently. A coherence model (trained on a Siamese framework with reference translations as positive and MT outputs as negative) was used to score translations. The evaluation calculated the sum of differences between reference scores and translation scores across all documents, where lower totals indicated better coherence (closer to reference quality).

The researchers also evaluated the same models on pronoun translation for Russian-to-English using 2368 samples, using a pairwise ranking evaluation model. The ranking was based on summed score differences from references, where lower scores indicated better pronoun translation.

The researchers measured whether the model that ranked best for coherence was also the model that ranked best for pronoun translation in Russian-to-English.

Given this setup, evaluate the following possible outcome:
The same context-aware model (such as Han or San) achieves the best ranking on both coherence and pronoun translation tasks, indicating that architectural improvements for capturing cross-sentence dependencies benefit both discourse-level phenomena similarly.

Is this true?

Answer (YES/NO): NO